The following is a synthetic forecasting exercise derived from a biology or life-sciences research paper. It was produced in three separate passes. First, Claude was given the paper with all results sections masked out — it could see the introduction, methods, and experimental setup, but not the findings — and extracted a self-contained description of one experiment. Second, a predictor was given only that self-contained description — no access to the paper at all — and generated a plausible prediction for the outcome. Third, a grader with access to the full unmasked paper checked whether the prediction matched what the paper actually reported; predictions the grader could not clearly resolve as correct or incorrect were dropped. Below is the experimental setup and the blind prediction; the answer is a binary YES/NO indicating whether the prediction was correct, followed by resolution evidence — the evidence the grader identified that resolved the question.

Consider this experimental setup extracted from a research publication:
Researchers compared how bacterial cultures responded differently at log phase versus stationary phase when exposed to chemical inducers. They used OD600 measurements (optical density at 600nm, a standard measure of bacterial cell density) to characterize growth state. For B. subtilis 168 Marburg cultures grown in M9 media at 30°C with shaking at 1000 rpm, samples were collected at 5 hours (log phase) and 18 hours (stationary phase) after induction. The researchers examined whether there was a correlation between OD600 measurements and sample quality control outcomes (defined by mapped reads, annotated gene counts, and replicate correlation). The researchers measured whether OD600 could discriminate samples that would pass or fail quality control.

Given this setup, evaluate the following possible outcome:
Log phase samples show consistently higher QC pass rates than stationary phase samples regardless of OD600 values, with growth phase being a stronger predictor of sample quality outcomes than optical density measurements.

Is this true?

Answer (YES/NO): NO